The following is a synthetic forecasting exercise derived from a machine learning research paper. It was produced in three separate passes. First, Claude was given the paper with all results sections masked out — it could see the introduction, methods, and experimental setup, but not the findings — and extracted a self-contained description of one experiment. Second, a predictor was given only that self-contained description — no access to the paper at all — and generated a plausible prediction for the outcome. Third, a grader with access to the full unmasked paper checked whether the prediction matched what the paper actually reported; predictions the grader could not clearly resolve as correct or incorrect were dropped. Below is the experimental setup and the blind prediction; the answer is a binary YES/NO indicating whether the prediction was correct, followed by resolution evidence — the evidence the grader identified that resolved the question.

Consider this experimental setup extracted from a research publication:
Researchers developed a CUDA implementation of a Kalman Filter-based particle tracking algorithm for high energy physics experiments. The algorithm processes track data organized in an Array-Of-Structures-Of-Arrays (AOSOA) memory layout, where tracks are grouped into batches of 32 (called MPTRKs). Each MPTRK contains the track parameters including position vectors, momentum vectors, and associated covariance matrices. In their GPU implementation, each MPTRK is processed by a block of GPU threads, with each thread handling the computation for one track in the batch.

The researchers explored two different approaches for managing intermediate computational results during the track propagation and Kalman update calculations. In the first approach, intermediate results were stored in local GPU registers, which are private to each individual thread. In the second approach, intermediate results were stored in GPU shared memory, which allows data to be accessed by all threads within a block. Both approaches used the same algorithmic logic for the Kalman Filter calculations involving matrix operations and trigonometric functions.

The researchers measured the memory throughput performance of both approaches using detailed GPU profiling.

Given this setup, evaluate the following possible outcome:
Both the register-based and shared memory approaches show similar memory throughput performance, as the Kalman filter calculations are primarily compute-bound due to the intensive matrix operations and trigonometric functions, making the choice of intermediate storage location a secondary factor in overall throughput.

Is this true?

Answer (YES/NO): NO